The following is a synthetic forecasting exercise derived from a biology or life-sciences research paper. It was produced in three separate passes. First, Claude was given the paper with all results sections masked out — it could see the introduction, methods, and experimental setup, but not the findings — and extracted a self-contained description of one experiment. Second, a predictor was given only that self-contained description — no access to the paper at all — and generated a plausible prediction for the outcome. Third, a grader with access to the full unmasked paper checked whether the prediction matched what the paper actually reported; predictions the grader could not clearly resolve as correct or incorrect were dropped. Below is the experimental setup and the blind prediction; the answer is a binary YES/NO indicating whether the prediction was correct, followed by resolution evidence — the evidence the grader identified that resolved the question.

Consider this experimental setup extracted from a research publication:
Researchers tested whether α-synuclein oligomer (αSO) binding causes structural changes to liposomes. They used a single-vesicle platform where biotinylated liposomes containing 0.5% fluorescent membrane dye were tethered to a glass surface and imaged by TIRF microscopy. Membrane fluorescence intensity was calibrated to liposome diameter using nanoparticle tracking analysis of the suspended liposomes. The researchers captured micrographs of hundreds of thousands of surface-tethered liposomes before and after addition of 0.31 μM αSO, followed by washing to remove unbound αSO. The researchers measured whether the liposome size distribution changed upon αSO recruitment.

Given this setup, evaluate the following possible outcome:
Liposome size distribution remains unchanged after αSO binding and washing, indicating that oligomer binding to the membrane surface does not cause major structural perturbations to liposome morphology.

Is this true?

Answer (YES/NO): YES